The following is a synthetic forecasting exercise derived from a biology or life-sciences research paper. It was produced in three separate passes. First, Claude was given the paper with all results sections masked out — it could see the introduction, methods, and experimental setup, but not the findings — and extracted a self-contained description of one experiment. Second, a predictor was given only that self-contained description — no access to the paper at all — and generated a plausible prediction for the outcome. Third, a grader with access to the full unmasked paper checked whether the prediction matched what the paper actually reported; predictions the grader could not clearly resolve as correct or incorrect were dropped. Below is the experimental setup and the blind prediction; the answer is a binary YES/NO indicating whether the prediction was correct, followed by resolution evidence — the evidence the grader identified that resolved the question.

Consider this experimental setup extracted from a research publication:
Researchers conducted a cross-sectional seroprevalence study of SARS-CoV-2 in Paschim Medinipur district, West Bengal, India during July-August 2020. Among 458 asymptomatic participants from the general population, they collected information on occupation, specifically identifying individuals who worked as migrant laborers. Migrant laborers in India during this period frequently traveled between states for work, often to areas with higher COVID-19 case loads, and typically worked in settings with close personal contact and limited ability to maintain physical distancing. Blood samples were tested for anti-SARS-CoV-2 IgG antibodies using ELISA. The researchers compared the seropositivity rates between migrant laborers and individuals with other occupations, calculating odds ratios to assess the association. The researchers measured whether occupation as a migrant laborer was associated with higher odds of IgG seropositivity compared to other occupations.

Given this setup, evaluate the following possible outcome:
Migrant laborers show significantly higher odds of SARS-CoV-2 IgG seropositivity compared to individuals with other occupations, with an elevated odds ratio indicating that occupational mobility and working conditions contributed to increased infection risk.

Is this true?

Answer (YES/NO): YES